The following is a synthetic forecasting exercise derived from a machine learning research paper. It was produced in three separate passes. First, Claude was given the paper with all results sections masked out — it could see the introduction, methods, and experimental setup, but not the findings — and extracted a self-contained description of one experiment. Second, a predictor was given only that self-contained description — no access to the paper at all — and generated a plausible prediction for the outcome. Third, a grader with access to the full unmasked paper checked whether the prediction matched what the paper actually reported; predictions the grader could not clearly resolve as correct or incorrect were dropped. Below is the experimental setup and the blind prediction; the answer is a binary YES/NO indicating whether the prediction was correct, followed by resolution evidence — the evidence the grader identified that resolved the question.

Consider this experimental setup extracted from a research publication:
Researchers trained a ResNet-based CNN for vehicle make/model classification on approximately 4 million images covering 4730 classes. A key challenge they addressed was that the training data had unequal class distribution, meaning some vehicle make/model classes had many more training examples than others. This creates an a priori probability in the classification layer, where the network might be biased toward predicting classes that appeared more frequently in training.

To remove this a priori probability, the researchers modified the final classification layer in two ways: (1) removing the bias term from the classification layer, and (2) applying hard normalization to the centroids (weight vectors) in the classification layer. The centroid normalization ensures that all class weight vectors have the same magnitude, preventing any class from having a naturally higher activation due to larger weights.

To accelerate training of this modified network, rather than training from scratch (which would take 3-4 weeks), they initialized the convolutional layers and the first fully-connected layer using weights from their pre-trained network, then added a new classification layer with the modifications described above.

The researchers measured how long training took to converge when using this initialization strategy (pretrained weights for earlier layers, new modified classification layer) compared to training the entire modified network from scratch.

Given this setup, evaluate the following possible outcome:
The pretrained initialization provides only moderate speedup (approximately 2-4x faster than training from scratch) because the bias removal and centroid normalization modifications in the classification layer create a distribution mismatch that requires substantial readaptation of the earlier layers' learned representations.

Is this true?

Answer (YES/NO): NO